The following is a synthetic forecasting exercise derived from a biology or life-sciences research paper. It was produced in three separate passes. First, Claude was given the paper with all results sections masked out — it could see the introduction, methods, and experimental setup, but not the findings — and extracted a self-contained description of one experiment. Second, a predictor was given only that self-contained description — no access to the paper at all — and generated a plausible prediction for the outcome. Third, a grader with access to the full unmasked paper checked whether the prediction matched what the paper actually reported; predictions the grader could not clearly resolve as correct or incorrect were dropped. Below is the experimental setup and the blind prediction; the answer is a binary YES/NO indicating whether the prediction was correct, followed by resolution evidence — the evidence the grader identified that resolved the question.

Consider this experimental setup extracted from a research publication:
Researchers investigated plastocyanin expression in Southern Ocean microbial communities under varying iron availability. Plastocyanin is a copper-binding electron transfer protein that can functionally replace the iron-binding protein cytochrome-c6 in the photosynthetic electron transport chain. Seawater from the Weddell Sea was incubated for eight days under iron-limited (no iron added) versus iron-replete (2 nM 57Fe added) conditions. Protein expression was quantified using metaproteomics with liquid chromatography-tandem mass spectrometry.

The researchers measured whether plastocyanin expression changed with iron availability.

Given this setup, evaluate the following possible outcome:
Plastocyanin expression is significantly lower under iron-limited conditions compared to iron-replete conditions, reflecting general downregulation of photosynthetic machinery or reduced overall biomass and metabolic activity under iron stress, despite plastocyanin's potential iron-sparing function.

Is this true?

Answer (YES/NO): NO